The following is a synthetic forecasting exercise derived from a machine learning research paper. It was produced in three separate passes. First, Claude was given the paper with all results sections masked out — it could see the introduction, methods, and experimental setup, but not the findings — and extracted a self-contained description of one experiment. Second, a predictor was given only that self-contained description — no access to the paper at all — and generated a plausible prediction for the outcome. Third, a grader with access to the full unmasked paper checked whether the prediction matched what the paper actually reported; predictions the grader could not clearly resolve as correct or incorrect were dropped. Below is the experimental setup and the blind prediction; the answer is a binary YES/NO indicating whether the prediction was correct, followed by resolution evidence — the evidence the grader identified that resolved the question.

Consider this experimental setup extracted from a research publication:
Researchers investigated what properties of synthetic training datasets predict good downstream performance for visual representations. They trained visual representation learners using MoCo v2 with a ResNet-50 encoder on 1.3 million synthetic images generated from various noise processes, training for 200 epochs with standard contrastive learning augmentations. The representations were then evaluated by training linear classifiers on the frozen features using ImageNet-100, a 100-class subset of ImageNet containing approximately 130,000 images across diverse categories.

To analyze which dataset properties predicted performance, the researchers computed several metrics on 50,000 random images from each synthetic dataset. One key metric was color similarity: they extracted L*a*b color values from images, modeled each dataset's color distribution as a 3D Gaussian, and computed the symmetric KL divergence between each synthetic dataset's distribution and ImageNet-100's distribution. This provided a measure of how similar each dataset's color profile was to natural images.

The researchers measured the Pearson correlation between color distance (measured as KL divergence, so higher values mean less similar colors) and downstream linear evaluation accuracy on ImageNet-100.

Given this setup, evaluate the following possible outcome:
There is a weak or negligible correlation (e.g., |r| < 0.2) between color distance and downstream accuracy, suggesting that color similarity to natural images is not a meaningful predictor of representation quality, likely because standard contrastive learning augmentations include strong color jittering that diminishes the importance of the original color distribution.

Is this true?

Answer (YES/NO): NO